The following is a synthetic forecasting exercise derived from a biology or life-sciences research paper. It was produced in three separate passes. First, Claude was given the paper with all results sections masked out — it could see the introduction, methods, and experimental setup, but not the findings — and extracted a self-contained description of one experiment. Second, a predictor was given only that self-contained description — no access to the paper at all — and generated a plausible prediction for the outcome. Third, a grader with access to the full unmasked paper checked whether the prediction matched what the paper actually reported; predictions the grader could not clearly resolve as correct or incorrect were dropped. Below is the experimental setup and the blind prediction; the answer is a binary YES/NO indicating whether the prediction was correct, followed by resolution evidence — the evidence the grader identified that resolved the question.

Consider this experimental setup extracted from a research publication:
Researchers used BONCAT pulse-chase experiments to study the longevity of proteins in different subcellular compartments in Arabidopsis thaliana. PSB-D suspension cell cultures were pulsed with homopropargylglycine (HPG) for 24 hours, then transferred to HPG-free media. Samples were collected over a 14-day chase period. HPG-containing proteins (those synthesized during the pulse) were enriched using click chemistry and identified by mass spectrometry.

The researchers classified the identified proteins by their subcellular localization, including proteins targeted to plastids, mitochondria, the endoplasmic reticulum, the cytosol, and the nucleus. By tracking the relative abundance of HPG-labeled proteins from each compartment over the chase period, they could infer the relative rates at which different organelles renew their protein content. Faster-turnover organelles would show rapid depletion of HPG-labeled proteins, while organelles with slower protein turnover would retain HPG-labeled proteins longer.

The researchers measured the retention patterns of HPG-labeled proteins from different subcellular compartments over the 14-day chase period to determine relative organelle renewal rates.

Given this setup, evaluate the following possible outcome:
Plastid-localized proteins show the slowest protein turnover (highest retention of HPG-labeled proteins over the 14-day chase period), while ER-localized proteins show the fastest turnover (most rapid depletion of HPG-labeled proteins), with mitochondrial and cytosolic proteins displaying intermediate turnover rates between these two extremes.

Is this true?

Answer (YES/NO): NO